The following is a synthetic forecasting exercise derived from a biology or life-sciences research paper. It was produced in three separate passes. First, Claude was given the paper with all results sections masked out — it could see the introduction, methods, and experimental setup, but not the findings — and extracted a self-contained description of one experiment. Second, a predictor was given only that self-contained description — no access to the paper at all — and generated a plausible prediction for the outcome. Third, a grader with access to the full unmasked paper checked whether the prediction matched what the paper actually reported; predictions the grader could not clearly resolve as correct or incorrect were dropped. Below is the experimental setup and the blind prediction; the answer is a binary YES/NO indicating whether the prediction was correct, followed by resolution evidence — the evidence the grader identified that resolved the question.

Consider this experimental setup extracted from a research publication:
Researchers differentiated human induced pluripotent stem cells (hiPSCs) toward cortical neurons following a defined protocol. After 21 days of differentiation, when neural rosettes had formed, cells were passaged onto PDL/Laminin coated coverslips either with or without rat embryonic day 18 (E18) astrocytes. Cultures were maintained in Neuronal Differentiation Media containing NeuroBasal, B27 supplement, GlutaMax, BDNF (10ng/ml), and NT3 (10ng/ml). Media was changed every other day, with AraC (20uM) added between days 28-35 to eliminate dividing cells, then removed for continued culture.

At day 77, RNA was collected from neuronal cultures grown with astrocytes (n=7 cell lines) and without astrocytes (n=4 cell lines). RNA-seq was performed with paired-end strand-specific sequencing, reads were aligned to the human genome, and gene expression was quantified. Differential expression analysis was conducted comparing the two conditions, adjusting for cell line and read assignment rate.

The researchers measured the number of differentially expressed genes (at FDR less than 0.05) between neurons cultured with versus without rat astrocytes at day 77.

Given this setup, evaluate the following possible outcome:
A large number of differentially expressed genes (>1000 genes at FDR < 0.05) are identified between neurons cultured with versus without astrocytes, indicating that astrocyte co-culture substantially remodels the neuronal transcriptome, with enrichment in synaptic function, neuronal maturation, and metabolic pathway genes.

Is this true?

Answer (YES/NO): NO